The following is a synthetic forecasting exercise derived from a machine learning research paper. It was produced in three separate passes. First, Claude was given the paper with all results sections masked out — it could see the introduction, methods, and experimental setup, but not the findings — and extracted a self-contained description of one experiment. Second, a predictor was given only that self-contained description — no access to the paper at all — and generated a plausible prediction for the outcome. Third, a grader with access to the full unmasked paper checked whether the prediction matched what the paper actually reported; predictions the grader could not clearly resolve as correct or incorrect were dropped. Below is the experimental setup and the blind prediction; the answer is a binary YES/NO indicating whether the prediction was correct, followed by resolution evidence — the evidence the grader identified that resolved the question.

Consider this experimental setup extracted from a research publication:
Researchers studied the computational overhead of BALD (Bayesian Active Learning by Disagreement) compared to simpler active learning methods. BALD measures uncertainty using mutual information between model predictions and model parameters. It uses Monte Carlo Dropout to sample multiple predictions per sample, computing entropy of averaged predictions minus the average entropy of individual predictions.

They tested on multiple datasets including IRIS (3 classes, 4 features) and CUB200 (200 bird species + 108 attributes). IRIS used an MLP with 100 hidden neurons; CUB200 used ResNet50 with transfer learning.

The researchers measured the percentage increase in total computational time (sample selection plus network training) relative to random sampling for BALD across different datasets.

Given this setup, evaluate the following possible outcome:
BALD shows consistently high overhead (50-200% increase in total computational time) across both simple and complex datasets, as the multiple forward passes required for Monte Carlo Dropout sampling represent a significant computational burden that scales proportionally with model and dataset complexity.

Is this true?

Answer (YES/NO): NO